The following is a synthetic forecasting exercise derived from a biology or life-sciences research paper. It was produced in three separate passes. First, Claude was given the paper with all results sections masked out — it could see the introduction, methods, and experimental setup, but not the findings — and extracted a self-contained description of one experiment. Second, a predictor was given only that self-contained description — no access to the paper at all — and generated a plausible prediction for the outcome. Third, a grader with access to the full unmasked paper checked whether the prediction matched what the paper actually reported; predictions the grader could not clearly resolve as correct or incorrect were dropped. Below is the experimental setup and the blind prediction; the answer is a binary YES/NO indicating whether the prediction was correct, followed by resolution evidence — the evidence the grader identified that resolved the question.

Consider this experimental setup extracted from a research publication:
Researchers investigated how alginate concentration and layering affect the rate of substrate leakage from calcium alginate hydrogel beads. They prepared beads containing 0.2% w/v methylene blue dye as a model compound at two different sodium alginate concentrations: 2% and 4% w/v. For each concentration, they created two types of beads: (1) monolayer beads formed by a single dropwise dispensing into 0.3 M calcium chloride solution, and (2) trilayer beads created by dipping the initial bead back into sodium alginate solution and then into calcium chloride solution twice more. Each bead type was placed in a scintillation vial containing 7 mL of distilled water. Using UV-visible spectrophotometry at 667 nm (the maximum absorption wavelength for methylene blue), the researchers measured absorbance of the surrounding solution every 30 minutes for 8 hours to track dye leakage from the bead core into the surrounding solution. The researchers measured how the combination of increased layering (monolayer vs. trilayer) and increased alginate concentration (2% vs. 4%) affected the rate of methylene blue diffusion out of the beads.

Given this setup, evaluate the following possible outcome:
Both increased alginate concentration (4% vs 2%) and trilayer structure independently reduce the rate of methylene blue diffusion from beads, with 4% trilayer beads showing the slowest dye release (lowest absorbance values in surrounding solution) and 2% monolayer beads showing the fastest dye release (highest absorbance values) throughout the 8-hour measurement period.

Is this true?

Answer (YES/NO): NO